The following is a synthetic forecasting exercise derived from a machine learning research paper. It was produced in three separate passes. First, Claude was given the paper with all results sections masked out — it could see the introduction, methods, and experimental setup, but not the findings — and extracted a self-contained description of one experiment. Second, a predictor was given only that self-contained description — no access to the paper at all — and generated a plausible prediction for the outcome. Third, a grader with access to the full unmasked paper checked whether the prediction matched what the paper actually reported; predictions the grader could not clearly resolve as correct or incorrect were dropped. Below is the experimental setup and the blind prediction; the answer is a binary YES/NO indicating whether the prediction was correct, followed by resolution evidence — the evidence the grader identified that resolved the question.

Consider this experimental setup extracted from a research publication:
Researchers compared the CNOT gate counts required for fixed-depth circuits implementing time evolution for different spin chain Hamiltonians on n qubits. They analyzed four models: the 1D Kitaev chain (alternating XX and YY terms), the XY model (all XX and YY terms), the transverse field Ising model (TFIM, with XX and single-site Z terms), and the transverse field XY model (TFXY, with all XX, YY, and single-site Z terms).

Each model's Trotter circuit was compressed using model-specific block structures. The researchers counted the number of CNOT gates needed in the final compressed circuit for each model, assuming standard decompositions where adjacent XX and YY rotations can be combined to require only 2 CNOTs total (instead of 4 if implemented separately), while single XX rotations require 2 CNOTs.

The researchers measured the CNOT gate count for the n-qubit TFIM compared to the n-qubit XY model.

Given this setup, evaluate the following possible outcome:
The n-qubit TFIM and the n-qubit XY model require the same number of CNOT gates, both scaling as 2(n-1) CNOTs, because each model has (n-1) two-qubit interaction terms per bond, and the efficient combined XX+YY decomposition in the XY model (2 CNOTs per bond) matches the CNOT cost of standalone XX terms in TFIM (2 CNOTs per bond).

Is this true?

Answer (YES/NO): NO